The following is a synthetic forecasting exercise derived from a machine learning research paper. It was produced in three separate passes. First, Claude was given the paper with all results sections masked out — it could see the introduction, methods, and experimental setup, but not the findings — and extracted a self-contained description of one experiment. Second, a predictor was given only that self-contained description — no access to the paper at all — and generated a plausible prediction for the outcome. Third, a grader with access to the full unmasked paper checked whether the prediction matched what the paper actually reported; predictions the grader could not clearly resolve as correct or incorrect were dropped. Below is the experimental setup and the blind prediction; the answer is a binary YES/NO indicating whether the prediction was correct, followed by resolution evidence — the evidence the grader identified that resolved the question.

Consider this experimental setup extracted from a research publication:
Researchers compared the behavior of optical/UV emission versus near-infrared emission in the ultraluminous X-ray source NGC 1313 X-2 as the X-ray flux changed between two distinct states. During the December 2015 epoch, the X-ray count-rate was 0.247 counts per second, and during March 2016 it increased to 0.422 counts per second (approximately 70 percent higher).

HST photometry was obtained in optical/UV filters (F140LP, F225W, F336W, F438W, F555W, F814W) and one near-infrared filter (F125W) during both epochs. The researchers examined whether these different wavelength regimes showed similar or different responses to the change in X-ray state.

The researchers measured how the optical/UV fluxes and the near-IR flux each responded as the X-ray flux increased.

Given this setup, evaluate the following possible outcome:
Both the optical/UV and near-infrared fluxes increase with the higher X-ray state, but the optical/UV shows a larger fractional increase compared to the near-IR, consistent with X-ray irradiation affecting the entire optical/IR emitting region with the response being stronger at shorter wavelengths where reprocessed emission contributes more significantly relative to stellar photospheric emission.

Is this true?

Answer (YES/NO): NO